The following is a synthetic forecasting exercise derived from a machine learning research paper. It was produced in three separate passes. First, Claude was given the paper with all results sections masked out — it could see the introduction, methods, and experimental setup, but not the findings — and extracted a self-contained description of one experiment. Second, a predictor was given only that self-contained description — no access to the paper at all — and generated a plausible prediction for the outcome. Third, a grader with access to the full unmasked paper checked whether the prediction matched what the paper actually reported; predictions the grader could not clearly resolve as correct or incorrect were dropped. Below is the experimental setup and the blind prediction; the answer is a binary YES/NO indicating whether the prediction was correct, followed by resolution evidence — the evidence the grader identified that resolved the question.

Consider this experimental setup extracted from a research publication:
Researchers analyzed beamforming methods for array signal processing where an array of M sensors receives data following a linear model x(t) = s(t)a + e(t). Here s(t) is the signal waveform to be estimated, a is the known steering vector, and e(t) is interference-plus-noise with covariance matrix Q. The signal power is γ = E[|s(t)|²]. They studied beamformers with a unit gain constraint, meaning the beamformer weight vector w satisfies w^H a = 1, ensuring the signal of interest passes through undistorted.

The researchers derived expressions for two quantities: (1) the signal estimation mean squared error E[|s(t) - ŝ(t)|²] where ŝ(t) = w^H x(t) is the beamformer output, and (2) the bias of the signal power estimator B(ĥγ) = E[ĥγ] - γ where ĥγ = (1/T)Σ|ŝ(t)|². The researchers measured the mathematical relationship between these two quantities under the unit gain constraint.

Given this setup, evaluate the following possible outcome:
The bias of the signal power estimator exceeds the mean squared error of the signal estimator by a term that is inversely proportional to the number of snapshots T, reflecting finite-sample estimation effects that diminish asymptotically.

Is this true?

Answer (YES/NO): NO